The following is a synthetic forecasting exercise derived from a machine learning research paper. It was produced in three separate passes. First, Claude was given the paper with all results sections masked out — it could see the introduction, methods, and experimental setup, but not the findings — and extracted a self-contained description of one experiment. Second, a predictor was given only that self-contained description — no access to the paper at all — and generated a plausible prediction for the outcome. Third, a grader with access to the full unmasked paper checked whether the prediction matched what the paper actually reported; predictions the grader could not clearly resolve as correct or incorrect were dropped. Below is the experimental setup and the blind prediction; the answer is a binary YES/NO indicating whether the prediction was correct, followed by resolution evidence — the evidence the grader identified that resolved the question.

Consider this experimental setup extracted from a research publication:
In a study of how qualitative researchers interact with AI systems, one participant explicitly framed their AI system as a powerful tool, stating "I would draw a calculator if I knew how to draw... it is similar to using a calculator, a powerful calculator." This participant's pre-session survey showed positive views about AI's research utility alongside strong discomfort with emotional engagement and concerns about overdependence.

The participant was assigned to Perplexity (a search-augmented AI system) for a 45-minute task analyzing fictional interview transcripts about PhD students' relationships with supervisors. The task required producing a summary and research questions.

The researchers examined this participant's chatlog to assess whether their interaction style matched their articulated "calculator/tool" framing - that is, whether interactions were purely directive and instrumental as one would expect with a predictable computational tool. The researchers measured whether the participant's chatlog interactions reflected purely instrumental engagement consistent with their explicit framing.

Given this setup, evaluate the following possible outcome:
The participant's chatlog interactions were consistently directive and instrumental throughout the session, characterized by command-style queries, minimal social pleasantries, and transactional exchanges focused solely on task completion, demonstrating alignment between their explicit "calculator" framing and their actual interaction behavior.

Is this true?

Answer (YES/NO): NO